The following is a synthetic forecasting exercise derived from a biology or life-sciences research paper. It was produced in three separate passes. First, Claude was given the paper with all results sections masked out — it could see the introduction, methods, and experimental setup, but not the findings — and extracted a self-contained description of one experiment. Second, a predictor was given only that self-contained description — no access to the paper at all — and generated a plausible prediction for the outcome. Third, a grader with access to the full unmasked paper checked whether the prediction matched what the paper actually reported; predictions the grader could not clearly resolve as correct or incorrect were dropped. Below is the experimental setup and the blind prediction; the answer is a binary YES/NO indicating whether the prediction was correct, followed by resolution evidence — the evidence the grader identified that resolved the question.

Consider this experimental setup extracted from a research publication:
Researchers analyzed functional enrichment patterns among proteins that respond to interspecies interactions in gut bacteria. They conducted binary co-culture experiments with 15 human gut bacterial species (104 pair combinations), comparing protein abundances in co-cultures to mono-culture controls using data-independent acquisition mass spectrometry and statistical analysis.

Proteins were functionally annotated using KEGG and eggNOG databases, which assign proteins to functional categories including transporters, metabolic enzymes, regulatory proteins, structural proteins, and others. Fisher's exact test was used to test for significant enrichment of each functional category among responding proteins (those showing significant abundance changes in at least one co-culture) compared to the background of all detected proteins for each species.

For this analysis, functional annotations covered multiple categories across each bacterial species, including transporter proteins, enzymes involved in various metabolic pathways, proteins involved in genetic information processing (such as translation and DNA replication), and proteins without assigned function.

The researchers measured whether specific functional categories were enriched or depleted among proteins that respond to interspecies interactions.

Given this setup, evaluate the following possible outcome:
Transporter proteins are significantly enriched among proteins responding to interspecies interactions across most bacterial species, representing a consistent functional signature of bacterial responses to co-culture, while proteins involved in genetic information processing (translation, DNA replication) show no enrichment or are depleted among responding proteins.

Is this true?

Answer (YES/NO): YES